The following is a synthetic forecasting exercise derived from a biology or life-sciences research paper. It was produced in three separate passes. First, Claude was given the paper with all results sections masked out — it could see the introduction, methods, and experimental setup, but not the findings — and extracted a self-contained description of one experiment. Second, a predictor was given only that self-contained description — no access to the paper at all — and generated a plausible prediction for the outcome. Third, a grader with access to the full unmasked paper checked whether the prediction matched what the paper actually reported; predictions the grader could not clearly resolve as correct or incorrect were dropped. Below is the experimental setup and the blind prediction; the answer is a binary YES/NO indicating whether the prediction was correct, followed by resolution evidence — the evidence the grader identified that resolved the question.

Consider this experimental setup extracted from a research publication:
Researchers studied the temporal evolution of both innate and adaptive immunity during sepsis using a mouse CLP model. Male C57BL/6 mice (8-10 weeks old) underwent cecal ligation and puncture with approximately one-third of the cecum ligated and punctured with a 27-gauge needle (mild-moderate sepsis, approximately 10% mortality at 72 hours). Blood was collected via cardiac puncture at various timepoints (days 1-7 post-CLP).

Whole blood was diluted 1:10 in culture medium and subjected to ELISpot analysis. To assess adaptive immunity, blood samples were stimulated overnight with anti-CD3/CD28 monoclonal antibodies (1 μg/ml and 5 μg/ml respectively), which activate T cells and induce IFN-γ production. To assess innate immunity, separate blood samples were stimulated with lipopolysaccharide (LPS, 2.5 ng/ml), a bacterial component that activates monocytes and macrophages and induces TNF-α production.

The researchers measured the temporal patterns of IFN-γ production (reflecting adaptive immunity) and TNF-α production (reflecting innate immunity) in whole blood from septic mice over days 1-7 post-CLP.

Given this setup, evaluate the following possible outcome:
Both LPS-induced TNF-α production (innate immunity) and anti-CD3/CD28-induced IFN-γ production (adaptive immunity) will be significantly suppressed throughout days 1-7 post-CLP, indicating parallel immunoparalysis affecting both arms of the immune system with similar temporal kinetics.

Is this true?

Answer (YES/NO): NO